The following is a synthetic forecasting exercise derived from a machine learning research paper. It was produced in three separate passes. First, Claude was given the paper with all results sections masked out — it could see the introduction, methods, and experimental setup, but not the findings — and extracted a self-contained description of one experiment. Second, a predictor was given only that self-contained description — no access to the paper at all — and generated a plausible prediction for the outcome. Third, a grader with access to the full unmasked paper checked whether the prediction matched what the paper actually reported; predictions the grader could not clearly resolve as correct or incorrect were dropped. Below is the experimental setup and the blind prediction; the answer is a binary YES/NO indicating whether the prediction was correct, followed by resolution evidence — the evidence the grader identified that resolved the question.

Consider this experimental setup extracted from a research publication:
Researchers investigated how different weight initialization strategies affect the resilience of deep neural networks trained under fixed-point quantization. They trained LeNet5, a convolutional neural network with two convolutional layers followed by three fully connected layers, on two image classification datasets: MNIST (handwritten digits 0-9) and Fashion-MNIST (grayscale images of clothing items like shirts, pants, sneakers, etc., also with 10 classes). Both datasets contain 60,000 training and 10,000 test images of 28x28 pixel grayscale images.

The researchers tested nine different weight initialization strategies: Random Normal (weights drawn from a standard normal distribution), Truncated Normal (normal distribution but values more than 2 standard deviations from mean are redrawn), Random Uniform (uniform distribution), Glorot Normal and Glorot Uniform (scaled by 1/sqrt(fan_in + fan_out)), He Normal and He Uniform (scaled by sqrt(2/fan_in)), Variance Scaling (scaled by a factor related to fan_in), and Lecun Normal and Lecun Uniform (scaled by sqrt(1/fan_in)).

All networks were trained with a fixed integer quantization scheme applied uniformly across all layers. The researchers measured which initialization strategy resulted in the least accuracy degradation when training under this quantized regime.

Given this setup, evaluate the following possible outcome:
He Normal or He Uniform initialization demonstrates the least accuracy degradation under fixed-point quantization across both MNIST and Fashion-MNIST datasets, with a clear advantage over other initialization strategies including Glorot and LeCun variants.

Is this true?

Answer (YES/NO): NO